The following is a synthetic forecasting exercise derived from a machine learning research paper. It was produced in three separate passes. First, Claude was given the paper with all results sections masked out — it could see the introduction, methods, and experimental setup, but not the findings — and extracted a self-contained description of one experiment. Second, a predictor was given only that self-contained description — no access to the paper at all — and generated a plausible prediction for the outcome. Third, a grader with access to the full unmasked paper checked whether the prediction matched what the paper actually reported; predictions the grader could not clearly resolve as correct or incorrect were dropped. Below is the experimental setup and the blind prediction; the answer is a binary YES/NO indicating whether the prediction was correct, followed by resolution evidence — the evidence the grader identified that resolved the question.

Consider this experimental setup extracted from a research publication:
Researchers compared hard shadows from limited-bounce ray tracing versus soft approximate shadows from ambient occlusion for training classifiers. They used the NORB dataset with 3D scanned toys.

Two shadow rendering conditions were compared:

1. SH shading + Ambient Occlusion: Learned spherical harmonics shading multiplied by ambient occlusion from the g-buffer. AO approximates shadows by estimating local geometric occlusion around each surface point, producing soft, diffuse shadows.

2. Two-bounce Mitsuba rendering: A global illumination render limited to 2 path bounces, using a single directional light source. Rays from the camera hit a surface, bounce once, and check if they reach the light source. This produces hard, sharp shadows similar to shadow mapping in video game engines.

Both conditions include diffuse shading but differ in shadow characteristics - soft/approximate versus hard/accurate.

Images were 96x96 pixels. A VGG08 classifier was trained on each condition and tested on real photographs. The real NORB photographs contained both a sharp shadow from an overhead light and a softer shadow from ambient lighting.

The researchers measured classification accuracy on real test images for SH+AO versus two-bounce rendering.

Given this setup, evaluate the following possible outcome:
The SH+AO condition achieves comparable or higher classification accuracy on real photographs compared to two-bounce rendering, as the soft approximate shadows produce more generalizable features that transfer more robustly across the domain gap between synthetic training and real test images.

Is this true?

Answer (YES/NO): NO